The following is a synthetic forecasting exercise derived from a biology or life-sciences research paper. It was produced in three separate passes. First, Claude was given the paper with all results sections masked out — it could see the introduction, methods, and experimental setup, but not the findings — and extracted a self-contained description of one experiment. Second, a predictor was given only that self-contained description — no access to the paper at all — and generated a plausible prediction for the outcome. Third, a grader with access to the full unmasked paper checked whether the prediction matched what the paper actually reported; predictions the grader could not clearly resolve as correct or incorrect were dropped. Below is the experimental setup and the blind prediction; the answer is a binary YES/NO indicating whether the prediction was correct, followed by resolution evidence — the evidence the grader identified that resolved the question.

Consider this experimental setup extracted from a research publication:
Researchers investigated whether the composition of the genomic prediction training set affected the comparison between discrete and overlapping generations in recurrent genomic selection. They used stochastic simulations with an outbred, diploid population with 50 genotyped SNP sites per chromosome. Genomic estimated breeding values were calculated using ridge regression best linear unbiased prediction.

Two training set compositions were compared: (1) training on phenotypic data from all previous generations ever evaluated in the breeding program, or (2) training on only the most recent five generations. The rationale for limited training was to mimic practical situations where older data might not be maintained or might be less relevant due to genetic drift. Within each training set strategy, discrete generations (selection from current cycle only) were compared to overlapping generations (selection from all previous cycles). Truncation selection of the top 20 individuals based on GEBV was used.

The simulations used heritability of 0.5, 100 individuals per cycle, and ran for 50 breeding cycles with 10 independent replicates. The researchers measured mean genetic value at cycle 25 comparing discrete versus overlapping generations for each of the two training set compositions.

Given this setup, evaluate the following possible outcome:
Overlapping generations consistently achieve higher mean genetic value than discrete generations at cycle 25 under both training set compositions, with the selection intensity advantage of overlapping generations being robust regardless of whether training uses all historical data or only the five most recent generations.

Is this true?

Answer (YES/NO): NO